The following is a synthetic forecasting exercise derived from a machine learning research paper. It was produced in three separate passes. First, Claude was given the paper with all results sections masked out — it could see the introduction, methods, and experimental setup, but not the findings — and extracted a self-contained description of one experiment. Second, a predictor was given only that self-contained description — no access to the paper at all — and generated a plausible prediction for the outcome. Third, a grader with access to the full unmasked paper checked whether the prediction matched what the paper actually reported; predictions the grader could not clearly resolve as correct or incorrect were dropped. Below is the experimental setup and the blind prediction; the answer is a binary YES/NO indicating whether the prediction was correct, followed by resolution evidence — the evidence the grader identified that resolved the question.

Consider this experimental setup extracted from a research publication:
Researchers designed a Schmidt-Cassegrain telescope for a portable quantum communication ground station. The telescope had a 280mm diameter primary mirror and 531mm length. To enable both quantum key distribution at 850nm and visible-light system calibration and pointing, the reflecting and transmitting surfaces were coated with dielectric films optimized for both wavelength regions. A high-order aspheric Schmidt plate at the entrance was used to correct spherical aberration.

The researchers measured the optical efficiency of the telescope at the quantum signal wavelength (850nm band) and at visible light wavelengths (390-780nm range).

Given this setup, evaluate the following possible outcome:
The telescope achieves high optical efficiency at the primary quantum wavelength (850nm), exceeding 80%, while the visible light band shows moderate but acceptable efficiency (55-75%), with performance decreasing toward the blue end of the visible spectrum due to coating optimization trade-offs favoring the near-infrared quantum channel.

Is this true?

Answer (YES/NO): NO